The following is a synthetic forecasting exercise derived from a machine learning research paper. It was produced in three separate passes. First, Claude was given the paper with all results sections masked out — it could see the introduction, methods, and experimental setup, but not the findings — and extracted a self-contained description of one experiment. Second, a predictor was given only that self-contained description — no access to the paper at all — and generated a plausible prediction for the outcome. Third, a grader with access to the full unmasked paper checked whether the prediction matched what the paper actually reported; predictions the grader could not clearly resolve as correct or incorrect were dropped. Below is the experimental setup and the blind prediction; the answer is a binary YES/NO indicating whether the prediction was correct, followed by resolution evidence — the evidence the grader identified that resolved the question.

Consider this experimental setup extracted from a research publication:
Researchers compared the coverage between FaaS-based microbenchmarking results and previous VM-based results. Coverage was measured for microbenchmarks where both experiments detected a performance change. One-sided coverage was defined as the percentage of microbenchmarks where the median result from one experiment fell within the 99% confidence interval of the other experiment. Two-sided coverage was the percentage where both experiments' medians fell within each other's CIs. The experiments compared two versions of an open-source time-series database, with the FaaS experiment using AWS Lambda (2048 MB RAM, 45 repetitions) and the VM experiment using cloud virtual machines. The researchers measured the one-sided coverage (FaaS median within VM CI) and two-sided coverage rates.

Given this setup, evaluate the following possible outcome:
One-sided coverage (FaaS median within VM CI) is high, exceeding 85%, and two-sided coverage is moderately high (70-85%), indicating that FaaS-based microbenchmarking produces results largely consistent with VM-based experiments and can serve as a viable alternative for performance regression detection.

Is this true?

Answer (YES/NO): NO